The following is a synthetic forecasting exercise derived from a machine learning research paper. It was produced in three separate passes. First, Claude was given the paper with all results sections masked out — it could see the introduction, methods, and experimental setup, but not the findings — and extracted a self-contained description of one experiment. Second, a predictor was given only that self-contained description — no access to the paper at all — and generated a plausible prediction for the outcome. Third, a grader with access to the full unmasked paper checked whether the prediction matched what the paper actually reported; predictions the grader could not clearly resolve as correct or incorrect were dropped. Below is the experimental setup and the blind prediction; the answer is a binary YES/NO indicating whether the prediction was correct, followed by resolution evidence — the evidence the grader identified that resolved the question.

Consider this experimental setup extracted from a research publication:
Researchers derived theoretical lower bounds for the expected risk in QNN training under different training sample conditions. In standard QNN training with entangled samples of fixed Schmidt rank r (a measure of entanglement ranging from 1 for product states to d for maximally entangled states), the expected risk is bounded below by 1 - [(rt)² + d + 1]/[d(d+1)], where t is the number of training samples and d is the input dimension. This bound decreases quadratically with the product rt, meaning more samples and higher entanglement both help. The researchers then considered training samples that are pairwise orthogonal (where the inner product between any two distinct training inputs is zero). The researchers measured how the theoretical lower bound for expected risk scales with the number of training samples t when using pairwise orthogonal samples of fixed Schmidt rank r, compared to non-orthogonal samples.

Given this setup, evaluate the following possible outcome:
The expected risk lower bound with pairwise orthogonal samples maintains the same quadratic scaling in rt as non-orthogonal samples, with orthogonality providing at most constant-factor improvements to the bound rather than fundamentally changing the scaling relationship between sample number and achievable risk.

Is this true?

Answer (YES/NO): NO